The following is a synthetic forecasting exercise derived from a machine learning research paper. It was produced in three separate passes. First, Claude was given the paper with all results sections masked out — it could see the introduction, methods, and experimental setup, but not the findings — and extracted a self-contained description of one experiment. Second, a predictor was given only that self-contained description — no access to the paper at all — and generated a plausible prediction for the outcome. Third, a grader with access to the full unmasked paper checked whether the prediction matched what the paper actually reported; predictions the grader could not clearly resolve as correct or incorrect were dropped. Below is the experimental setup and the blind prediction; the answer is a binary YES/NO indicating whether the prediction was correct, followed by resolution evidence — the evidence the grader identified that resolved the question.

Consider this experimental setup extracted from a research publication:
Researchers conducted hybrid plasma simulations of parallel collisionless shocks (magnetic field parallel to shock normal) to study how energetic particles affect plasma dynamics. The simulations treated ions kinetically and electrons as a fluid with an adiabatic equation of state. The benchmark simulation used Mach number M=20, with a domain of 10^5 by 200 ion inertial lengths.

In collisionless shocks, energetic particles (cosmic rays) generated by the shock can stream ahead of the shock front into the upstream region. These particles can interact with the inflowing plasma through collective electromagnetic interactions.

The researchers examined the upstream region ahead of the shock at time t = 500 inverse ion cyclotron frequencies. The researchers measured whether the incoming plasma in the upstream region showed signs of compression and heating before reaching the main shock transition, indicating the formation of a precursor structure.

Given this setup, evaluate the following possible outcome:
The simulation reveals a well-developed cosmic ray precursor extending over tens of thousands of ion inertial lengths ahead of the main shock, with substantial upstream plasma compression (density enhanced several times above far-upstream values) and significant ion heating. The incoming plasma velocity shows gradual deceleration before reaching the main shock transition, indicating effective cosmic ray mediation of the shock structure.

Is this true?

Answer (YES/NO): NO